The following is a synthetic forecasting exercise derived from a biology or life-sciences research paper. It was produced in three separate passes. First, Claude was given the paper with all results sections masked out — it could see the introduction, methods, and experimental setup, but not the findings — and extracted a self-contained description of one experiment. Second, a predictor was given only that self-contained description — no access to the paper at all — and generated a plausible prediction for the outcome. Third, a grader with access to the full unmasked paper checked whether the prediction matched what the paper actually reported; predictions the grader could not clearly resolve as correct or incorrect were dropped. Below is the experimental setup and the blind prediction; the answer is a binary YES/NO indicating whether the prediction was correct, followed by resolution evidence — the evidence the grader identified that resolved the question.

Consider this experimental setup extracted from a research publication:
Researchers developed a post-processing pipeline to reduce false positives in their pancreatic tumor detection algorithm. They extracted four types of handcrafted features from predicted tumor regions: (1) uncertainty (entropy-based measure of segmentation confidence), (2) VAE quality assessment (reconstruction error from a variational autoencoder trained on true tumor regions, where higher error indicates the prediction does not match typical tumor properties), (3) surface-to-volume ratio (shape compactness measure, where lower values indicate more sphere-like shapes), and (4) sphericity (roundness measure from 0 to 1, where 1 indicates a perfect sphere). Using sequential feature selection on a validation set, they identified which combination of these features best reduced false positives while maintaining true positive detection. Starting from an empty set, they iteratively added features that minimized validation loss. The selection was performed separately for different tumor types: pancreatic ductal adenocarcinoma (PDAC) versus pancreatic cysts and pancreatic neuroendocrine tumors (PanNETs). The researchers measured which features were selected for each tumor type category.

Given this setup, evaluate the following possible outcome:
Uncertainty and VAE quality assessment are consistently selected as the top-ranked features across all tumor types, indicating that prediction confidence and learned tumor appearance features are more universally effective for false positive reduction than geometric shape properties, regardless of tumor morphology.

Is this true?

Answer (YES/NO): NO